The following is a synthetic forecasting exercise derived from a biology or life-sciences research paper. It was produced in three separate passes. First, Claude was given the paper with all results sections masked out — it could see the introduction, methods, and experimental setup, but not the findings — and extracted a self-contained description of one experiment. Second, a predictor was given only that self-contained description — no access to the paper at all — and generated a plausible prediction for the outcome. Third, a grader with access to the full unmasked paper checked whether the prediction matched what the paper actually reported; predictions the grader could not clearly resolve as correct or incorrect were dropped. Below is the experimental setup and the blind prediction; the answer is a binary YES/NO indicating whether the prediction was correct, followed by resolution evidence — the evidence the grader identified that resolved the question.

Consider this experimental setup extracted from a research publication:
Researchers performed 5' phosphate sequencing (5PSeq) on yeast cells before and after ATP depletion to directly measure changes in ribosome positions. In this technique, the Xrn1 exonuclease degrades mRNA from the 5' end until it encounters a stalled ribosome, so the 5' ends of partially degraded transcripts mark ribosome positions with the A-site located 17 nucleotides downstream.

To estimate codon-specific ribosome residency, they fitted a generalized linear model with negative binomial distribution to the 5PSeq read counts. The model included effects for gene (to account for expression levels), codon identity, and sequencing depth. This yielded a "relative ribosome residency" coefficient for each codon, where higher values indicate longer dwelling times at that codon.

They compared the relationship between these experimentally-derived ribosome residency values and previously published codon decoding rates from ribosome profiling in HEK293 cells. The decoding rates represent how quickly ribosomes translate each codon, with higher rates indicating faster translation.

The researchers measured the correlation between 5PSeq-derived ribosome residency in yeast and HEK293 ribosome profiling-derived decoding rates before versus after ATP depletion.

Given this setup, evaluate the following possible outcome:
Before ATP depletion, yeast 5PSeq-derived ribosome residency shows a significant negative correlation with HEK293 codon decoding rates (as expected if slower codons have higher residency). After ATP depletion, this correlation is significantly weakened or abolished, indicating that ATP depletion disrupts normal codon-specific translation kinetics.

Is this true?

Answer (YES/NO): NO